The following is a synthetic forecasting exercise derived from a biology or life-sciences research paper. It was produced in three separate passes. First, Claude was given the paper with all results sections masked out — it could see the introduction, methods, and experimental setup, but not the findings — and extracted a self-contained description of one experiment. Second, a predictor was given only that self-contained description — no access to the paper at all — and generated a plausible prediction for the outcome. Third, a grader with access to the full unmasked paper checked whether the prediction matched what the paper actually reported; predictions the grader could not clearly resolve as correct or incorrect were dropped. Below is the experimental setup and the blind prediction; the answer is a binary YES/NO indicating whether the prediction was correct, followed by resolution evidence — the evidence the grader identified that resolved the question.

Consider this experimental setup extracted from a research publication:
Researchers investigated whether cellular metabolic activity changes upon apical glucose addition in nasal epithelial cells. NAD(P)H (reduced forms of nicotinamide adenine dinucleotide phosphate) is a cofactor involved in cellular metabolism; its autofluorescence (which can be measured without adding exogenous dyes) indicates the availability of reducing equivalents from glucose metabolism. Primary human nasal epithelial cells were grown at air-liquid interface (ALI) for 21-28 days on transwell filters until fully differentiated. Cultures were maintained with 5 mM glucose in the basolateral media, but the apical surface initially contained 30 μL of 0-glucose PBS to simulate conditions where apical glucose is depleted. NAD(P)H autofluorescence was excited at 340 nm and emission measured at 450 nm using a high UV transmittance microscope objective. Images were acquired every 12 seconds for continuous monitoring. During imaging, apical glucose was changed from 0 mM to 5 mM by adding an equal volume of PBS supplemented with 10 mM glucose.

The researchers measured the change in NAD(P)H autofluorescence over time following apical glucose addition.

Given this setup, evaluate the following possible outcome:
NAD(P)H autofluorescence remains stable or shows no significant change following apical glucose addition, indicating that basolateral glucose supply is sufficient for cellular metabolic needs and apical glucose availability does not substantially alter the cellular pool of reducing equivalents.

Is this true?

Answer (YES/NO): NO